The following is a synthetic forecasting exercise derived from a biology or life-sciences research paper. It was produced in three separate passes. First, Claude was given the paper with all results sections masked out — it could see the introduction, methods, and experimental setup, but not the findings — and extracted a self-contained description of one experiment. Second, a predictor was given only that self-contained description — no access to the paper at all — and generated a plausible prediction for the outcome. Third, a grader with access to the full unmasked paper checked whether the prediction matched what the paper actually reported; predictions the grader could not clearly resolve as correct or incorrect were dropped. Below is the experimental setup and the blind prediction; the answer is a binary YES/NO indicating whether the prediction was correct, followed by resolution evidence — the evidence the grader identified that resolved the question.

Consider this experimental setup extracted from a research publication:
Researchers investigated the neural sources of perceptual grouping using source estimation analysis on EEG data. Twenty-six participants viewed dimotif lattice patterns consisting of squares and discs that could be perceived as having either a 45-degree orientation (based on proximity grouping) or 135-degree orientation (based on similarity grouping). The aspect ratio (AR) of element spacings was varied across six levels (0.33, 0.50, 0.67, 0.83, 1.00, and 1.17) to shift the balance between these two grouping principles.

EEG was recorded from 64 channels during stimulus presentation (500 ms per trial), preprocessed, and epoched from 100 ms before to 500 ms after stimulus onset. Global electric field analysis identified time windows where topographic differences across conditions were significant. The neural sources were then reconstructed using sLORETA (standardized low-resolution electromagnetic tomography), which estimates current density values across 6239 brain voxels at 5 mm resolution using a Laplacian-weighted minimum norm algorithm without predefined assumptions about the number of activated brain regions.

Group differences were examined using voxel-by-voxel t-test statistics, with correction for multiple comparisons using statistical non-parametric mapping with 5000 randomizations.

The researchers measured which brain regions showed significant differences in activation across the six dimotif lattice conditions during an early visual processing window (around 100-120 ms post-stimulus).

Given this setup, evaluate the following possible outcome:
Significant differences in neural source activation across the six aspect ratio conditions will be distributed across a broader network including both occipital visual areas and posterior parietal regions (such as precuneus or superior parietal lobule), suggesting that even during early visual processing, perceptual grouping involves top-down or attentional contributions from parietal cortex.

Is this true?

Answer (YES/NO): NO